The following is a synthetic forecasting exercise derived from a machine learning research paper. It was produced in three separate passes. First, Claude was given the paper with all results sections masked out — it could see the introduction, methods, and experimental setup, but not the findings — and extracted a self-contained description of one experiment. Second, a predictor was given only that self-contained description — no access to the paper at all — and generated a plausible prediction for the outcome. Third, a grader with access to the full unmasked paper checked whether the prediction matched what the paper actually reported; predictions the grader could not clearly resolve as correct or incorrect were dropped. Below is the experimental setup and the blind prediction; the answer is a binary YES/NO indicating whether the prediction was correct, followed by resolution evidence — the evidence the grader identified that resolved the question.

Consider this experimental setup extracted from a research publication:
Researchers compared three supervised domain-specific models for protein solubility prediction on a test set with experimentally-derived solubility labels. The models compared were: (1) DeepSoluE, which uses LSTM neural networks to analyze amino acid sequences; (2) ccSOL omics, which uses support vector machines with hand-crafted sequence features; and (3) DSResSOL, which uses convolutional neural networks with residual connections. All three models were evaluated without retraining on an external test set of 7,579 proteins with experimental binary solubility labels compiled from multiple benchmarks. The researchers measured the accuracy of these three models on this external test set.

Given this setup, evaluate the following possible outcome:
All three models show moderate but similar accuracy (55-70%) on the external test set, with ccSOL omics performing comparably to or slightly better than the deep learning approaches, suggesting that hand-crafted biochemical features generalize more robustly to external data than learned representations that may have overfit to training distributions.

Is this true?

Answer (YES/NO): NO